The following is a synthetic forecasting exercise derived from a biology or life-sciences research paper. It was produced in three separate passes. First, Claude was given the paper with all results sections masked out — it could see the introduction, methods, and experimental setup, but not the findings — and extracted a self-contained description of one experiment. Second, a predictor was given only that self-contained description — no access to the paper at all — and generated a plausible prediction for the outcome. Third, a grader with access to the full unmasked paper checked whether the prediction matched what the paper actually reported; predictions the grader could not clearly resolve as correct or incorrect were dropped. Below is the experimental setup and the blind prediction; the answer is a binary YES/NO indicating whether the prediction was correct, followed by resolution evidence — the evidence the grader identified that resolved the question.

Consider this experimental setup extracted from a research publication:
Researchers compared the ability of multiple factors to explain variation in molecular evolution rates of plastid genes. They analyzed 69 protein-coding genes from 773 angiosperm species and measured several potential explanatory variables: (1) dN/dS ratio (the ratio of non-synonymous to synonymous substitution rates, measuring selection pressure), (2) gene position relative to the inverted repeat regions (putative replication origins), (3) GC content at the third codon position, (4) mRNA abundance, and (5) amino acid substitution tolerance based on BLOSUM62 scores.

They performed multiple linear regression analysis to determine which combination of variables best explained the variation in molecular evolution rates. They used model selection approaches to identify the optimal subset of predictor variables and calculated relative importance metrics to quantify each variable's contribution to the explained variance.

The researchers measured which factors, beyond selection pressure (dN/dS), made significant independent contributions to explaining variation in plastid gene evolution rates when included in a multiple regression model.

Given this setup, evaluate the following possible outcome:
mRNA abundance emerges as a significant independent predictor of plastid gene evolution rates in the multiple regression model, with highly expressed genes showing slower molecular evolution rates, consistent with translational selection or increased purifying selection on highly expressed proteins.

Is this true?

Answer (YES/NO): NO